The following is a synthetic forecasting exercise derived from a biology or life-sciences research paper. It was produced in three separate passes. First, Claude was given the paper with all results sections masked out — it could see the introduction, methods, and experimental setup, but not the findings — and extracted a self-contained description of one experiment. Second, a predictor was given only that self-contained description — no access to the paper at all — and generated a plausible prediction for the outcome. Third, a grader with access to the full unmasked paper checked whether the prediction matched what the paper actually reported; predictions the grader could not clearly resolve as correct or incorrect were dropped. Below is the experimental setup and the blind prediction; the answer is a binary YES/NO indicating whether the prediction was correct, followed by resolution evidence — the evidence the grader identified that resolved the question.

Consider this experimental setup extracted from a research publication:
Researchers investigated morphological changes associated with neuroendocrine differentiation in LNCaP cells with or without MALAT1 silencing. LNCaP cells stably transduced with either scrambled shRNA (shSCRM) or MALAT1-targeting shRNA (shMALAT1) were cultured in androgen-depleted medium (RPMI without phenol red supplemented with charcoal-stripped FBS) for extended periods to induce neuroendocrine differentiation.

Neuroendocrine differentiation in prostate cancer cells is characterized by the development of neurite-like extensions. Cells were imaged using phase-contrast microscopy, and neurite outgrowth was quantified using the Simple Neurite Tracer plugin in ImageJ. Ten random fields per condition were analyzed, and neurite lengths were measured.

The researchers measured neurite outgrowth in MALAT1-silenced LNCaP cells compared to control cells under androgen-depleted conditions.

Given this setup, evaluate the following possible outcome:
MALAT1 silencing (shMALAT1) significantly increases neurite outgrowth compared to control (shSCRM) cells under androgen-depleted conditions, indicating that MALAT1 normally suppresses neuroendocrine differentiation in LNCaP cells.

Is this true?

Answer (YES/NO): NO